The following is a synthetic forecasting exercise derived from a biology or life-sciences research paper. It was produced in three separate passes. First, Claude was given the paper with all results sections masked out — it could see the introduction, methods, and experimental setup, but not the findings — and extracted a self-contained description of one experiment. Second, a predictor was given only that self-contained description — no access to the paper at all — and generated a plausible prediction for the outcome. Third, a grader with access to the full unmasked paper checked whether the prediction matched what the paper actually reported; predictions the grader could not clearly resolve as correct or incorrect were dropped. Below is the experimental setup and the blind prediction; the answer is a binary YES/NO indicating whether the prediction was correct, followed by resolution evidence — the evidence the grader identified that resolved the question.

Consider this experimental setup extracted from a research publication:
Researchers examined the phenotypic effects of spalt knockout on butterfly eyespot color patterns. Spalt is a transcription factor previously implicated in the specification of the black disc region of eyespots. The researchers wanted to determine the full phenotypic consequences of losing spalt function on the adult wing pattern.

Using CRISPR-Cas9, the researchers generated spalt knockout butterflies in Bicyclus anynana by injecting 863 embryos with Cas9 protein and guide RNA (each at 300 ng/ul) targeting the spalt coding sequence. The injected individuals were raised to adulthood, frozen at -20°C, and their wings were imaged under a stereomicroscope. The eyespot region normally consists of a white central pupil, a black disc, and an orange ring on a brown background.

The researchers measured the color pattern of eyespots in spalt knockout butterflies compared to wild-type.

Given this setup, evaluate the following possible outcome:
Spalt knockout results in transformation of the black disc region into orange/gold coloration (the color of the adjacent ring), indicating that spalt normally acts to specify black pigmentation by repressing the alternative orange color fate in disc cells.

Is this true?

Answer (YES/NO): YES